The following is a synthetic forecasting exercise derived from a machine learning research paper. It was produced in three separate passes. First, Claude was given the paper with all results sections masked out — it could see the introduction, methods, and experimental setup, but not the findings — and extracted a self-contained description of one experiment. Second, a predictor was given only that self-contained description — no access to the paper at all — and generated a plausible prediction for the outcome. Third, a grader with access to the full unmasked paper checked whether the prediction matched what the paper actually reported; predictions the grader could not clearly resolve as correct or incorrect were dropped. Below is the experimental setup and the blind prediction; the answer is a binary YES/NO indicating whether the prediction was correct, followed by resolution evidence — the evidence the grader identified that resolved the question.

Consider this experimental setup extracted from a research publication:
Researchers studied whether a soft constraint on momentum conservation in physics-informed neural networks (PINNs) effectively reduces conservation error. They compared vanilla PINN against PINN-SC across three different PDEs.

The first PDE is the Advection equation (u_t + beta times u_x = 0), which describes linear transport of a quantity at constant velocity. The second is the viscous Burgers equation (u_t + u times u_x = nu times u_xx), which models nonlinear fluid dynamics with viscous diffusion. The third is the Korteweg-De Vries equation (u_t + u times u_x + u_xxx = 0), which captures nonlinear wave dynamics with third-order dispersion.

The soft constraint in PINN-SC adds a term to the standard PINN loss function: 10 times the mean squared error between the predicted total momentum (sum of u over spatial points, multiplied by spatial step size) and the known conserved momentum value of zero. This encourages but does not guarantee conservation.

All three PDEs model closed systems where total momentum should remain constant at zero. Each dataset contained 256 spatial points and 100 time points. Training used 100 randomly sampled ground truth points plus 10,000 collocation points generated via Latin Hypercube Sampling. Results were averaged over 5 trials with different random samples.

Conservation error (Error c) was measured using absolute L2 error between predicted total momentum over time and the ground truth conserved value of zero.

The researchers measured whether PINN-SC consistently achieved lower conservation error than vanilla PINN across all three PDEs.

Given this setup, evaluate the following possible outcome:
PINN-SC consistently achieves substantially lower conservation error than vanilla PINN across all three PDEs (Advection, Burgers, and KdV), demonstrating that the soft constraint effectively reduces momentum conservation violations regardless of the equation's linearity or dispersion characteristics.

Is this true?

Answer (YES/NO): YES